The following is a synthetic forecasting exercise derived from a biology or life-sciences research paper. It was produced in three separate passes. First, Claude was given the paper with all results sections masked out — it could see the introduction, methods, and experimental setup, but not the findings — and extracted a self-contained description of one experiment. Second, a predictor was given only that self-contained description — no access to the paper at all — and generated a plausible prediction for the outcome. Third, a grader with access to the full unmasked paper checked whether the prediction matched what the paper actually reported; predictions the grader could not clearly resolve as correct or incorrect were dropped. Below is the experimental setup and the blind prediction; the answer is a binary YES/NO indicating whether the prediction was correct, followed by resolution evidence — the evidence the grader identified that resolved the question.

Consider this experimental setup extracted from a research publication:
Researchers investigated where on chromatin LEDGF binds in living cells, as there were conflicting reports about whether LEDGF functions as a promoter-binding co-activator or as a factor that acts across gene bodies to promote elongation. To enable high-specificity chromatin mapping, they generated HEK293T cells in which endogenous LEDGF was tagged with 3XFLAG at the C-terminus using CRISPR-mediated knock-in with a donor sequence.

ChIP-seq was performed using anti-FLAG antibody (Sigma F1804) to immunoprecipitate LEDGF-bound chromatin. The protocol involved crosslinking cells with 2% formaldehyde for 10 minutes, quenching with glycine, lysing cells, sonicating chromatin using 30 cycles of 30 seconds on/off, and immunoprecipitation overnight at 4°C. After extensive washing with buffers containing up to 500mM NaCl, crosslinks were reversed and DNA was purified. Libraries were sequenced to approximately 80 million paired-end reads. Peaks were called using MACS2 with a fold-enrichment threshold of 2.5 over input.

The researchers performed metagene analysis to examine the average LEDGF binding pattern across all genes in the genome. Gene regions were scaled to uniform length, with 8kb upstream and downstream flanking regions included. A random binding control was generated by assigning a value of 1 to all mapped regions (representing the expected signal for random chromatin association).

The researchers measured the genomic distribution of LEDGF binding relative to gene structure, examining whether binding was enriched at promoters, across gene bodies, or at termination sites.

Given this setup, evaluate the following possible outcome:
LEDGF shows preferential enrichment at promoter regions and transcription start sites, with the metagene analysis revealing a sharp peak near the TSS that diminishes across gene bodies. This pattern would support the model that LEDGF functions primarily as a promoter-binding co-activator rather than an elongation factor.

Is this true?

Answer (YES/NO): YES